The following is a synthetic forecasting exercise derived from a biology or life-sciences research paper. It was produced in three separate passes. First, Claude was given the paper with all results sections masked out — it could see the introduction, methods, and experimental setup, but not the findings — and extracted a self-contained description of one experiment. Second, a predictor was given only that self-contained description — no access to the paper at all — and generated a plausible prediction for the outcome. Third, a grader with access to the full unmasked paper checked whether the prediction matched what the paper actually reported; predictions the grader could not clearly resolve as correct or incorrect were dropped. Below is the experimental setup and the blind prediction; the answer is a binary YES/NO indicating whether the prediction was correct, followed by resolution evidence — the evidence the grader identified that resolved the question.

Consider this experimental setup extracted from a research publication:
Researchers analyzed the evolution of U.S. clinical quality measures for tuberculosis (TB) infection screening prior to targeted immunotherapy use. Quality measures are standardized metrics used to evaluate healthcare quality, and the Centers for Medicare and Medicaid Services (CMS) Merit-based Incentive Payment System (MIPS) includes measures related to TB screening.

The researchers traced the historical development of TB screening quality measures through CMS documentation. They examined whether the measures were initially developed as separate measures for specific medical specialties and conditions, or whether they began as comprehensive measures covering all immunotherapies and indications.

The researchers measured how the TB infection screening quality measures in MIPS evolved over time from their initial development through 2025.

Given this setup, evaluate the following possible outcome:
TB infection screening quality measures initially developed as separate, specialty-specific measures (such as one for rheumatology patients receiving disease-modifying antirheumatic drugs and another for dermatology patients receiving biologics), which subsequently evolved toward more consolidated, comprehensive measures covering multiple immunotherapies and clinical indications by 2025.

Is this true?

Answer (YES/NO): YES